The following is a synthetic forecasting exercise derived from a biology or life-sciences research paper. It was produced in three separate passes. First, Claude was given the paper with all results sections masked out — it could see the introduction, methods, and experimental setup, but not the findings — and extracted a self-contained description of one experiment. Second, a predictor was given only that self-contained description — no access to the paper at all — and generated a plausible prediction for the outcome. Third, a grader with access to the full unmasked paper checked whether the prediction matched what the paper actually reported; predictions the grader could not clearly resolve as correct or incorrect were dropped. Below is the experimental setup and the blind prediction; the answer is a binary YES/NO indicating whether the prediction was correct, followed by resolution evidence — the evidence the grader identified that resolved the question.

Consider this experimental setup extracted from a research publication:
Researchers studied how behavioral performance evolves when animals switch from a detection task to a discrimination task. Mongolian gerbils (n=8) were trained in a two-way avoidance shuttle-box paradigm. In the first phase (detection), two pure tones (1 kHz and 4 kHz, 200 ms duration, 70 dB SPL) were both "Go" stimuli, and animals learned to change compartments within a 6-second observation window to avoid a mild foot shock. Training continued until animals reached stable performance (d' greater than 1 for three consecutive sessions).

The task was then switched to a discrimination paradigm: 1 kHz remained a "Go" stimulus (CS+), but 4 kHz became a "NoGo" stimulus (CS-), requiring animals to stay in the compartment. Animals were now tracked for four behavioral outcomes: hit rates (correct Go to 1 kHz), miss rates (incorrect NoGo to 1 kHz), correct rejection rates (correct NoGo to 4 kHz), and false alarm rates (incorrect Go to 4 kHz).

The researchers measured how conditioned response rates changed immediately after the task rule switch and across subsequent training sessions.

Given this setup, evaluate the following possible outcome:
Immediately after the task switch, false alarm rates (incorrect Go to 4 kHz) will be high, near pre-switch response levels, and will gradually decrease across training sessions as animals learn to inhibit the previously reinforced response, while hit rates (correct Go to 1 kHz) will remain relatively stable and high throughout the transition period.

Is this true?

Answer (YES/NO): NO